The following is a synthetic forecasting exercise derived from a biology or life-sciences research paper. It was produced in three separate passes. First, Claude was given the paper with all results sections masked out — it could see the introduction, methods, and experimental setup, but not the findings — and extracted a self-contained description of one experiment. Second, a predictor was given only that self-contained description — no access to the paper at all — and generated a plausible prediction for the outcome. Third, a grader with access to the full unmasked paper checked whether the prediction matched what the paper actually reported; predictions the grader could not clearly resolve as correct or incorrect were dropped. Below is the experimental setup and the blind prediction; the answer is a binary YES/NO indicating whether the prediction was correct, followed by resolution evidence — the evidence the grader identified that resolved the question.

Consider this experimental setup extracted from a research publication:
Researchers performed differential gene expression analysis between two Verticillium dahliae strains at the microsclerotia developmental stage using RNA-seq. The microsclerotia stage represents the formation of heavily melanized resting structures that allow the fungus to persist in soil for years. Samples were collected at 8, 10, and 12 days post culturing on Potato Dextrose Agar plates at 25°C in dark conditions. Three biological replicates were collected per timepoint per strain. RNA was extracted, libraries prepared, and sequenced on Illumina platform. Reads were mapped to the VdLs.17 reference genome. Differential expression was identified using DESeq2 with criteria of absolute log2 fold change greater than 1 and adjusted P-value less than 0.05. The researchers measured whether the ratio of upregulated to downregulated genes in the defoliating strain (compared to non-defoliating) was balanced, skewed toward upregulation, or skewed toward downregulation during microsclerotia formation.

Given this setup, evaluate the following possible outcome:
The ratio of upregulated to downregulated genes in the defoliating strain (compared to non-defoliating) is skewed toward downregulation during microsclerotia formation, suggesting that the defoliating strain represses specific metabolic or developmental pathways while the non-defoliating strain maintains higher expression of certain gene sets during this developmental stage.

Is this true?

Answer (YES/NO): YES